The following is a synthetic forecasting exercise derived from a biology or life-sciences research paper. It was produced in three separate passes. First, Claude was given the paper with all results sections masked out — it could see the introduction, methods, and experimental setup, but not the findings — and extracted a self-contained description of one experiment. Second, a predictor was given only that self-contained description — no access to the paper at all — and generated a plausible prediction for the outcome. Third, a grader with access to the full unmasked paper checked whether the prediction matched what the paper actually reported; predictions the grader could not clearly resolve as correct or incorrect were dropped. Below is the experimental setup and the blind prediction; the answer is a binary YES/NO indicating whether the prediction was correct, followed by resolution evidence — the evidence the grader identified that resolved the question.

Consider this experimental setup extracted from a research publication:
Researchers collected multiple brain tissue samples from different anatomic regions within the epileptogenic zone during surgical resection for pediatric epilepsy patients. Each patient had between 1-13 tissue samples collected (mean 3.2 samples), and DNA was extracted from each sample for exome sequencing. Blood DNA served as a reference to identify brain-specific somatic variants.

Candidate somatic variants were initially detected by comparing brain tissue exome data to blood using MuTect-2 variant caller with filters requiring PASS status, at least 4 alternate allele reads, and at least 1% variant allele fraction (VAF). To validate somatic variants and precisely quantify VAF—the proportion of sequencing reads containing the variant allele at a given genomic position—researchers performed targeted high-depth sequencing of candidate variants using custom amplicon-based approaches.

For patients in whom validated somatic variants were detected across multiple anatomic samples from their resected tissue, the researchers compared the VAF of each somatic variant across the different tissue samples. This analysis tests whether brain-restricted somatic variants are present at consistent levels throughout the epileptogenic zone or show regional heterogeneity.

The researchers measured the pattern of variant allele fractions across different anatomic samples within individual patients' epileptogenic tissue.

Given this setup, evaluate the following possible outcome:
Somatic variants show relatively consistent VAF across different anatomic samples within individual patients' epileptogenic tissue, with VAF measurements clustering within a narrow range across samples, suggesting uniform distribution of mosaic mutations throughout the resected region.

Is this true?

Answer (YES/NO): NO